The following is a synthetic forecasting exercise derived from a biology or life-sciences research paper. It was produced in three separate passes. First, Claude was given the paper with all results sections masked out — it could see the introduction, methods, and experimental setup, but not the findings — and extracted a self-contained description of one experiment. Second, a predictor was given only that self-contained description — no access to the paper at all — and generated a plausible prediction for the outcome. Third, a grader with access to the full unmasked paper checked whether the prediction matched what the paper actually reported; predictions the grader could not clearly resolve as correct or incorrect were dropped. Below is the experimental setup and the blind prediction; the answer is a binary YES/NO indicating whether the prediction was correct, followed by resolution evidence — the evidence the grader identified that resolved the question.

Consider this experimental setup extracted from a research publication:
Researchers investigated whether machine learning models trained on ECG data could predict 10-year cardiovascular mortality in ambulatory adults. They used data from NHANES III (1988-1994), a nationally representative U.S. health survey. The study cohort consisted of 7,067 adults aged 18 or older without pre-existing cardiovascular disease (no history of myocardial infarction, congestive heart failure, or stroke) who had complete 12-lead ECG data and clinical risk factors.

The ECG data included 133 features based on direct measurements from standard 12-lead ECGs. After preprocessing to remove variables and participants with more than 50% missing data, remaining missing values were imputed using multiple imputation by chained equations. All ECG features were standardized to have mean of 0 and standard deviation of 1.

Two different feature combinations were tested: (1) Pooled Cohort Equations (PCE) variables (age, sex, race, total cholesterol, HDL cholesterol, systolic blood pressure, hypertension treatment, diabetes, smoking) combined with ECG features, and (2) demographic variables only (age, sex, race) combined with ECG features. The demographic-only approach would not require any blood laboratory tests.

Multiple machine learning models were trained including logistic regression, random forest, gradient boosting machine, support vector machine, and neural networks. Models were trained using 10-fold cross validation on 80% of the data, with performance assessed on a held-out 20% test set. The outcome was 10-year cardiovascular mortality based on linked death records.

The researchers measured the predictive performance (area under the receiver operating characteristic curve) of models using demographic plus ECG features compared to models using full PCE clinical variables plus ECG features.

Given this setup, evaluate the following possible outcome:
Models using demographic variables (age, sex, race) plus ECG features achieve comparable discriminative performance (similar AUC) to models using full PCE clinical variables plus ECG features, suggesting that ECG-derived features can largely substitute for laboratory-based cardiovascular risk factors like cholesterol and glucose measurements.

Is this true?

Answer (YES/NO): YES